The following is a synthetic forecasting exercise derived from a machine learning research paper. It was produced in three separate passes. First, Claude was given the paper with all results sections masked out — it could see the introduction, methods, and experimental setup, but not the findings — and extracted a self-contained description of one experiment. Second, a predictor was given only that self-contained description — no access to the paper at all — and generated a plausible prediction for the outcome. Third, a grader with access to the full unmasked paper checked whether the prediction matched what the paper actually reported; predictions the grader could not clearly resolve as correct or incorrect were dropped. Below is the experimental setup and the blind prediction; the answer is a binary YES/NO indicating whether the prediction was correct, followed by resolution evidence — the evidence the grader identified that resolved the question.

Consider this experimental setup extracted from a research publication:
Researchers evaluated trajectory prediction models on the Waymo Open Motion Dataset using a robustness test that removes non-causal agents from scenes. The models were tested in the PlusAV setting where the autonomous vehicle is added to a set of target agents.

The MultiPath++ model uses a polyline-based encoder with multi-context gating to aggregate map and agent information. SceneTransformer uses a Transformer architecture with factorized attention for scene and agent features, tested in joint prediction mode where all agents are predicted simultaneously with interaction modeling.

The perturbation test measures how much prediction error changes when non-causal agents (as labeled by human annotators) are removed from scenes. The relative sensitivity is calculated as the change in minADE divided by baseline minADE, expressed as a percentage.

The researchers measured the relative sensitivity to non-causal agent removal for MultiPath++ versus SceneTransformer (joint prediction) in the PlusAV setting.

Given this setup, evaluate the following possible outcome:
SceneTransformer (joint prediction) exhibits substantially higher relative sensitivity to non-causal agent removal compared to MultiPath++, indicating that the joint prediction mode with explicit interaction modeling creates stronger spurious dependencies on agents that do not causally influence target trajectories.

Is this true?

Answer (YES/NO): YES